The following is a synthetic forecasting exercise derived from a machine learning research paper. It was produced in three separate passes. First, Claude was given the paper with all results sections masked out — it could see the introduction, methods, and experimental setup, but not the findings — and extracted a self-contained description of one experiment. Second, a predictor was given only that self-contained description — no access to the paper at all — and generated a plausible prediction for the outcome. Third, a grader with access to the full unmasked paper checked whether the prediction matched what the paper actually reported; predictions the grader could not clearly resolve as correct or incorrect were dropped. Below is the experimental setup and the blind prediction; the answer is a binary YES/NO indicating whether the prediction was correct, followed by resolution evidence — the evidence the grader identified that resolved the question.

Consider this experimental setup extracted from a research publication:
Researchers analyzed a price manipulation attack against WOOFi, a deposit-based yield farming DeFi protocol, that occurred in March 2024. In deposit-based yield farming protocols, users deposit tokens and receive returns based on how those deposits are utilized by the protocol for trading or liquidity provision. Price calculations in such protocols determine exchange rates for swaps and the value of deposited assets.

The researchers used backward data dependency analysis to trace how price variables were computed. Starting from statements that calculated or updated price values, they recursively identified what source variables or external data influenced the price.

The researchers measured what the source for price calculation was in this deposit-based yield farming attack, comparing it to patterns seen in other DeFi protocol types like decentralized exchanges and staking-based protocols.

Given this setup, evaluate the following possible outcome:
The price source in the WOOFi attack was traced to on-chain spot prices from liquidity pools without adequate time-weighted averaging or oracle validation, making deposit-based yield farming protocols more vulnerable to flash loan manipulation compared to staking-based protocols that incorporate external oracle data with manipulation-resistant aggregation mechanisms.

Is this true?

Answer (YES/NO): NO